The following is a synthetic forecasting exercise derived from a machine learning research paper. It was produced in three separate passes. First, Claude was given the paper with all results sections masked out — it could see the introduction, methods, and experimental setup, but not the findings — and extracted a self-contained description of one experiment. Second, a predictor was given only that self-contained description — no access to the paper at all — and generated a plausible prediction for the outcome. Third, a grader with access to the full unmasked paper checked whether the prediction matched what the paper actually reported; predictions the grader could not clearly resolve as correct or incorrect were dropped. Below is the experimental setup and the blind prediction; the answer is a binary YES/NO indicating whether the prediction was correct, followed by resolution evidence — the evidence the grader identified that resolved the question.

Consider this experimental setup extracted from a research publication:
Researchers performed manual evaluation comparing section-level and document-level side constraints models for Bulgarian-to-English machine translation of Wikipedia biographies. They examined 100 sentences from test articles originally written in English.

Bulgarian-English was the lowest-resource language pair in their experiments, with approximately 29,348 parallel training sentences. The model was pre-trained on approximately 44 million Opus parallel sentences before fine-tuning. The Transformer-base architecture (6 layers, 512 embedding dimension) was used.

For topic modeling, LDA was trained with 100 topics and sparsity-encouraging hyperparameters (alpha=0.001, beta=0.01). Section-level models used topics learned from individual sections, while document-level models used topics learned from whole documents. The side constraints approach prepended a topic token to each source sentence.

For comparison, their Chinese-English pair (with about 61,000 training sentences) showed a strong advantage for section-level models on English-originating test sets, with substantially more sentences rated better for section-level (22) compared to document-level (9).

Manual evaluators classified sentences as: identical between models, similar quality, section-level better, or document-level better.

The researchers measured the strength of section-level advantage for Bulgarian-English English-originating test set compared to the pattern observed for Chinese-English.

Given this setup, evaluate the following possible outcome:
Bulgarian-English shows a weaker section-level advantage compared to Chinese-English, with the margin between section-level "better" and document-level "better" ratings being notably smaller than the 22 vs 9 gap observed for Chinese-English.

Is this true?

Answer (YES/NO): YES